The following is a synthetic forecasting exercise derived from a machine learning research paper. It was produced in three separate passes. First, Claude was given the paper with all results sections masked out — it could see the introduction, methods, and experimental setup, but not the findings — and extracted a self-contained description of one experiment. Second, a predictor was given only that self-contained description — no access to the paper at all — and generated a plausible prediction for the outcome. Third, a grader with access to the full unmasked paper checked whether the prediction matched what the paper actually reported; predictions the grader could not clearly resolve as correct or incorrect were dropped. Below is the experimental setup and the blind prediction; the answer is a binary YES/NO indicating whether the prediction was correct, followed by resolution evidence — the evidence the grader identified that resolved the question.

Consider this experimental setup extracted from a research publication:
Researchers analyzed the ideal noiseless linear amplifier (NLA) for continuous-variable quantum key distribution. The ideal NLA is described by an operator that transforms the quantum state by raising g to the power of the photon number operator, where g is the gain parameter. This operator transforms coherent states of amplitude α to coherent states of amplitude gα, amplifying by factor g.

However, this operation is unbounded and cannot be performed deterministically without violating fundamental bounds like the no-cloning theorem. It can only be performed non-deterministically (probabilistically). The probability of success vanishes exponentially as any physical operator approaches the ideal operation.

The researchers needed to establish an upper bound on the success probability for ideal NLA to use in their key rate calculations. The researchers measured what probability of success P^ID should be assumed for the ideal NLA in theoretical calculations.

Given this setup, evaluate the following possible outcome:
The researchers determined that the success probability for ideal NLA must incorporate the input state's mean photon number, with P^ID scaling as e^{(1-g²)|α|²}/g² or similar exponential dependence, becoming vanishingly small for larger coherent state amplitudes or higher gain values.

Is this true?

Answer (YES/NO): NO